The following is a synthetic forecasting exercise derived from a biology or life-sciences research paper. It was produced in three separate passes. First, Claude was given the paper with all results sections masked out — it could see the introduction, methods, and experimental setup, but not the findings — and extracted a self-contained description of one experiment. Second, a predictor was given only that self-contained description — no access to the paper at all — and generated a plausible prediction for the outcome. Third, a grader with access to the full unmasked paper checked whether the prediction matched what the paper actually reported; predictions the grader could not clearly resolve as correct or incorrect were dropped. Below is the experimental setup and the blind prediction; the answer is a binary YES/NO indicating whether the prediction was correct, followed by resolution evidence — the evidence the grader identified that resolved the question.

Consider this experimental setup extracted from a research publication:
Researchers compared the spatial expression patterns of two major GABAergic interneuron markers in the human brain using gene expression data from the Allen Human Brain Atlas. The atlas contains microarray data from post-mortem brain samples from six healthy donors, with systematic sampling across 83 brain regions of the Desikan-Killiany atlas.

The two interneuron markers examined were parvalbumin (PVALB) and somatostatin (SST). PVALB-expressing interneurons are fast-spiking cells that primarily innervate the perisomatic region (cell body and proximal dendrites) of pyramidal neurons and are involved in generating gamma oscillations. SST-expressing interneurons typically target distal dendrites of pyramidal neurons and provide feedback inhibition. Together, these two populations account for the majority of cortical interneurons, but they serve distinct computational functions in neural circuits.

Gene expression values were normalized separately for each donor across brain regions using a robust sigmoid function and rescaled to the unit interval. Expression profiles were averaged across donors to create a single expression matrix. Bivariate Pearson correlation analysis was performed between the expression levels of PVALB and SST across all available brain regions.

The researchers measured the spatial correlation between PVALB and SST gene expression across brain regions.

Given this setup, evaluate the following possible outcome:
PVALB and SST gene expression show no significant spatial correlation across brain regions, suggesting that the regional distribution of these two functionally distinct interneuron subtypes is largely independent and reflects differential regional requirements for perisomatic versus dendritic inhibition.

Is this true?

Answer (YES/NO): NO